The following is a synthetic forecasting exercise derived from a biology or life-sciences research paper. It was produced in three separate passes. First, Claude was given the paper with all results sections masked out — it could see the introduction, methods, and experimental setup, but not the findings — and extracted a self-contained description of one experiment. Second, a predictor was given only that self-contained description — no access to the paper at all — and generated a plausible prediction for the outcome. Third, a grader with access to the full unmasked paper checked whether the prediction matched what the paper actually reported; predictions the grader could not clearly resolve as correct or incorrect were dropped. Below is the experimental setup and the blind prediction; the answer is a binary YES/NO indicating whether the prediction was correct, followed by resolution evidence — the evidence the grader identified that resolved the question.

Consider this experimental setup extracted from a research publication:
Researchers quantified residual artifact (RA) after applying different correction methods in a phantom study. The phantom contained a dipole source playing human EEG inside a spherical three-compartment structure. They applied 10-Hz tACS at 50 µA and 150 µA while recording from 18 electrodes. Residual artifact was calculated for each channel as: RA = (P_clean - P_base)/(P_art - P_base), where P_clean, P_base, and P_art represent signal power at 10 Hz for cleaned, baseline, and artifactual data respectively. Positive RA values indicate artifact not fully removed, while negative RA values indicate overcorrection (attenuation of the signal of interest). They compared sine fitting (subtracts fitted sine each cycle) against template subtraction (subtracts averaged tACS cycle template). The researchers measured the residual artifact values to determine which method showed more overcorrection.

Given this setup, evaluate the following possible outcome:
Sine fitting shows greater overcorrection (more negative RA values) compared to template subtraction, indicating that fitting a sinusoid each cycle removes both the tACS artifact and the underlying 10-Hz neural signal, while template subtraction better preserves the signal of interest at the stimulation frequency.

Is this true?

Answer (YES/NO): YES